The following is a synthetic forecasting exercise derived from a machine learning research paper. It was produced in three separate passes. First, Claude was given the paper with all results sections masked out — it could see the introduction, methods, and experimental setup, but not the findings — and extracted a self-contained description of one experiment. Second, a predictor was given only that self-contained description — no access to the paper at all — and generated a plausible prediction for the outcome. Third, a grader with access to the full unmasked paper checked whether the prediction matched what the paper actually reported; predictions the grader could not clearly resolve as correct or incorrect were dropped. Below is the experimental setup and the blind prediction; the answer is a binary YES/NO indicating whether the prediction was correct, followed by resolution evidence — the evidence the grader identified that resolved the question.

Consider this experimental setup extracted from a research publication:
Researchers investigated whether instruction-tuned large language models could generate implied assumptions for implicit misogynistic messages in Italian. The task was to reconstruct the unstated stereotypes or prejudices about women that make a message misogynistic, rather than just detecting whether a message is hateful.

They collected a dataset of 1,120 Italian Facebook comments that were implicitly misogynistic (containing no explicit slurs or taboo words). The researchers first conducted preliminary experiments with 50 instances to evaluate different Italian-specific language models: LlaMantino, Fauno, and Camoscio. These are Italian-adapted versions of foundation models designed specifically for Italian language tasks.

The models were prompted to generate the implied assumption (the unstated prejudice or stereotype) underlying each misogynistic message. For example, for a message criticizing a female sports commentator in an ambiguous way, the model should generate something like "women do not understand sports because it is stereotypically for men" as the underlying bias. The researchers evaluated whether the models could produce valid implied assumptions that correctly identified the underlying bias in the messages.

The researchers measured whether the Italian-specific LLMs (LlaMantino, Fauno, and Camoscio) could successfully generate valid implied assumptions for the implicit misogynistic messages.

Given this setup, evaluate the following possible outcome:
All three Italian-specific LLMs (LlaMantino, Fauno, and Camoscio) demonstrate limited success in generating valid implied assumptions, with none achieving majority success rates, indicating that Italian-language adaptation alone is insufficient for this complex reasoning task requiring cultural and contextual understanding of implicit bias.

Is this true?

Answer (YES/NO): NO